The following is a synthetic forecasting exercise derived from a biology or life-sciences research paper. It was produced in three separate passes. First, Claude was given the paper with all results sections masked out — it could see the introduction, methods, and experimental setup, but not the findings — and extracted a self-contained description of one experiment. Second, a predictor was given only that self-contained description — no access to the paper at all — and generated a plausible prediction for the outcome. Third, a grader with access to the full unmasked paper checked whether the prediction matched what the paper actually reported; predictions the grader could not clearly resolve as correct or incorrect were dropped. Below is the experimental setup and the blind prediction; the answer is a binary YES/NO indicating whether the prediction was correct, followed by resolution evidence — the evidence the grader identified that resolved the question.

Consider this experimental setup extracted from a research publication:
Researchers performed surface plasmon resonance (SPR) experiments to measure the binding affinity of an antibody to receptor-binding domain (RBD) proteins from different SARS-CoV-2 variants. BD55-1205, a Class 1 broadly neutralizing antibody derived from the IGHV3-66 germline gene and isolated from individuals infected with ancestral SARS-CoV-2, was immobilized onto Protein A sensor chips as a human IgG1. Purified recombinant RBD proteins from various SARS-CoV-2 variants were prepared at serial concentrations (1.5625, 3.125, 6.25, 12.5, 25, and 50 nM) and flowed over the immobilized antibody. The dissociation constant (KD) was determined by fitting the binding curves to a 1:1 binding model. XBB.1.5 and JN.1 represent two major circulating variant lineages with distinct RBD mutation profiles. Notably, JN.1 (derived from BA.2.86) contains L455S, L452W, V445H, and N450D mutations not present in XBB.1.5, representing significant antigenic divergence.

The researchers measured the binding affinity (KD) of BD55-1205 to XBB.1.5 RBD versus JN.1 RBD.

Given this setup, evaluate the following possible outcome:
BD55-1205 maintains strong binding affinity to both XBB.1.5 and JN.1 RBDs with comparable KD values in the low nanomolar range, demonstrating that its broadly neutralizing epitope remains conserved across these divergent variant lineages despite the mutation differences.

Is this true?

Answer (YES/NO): NO